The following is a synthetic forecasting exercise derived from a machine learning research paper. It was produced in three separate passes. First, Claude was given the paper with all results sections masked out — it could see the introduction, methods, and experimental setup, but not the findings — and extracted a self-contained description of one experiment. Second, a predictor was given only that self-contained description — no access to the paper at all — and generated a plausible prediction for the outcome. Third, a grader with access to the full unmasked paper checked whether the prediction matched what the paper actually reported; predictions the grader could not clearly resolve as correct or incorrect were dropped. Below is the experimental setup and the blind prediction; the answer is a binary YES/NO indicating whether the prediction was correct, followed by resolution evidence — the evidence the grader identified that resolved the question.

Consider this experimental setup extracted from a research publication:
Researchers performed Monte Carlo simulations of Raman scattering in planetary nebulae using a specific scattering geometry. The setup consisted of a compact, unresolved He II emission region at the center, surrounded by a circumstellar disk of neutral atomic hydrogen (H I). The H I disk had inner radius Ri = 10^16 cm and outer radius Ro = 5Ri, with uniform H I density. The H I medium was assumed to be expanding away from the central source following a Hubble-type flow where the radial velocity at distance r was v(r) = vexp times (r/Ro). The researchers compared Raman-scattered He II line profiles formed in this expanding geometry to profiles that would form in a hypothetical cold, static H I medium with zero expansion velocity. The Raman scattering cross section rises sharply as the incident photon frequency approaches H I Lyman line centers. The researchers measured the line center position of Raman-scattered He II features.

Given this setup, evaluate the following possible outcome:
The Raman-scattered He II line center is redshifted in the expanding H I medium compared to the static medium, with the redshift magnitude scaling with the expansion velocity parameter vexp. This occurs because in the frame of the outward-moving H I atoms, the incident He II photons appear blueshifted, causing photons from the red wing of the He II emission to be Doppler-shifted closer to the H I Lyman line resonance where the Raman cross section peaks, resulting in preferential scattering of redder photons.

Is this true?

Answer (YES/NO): YES